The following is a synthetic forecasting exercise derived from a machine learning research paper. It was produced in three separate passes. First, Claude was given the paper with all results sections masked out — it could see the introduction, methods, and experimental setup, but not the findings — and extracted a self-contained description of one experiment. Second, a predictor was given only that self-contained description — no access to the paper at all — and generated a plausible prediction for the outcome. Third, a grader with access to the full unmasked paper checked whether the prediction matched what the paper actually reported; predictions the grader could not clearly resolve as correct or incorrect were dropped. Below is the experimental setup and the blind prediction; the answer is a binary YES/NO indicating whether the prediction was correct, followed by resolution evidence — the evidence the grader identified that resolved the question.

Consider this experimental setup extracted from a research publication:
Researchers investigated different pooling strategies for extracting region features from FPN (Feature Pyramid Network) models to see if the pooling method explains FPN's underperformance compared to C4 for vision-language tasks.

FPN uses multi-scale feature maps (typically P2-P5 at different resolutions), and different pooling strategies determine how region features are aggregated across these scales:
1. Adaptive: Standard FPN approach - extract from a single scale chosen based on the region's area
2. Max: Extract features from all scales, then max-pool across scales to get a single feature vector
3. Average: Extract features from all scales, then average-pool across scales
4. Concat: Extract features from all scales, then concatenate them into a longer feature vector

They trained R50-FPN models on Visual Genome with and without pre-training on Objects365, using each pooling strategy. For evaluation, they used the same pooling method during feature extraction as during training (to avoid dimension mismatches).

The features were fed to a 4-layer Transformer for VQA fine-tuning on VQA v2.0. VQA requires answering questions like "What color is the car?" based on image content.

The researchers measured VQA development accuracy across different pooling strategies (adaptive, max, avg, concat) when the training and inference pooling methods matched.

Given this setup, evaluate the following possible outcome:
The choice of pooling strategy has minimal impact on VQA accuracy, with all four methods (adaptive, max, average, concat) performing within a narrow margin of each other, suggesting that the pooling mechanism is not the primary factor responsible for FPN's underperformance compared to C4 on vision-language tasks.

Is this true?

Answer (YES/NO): YES